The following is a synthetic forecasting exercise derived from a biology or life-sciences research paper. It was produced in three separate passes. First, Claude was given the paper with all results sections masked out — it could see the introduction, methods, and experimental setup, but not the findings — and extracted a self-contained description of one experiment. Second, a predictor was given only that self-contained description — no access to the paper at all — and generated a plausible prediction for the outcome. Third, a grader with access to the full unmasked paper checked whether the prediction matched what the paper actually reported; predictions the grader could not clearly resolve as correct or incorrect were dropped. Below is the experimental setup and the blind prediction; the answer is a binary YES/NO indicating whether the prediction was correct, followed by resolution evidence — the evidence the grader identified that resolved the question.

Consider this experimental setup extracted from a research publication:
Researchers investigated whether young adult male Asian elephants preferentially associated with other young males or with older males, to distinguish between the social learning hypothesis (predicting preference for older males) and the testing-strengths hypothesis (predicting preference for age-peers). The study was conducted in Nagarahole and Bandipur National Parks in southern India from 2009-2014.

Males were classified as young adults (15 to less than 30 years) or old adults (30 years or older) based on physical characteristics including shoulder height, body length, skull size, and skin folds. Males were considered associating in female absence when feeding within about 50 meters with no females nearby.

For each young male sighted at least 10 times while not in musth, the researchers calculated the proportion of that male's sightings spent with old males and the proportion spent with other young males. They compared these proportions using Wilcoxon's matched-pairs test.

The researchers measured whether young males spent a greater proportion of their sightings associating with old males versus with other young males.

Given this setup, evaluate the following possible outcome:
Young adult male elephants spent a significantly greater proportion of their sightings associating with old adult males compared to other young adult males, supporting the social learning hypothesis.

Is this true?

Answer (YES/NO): NO